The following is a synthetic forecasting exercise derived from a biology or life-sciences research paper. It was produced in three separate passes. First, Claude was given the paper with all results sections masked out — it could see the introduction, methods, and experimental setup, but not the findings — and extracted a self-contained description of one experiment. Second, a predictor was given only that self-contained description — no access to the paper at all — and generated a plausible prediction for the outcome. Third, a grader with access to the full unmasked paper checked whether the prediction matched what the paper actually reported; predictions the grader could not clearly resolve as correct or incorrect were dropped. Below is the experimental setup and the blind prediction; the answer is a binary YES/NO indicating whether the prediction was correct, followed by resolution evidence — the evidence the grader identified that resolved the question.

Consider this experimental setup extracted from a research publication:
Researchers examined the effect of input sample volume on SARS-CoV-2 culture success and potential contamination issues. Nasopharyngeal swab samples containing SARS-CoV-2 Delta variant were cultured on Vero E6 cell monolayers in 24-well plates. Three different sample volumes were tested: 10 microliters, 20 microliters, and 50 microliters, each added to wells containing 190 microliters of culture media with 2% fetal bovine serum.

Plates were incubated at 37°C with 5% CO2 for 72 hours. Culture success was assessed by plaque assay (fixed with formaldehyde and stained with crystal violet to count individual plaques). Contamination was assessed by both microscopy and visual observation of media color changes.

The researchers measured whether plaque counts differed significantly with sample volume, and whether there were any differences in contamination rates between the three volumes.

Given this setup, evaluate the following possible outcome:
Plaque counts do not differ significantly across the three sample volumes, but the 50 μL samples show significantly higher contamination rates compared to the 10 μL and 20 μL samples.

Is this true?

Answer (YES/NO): NO